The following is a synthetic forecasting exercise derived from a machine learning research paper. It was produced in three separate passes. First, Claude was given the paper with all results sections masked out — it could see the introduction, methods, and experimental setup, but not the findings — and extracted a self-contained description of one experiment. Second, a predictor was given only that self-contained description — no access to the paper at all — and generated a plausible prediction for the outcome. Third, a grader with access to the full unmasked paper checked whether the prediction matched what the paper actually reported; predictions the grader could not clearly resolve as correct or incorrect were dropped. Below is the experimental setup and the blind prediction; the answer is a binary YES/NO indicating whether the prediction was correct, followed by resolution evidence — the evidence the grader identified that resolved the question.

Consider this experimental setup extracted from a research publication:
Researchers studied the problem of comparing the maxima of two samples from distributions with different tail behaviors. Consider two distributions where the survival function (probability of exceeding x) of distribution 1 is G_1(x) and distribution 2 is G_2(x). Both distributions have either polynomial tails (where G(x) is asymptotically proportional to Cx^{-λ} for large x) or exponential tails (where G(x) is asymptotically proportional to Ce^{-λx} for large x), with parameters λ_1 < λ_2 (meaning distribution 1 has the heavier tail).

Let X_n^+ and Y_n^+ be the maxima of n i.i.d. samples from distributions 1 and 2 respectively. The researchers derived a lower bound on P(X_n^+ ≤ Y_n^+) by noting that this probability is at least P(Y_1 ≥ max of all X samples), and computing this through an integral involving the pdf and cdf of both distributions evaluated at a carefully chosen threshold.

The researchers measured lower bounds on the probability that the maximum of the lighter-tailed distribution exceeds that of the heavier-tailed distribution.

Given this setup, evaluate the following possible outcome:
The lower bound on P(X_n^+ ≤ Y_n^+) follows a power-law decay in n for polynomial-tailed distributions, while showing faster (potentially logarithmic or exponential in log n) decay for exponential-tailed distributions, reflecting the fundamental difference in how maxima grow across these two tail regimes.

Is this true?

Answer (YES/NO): NO